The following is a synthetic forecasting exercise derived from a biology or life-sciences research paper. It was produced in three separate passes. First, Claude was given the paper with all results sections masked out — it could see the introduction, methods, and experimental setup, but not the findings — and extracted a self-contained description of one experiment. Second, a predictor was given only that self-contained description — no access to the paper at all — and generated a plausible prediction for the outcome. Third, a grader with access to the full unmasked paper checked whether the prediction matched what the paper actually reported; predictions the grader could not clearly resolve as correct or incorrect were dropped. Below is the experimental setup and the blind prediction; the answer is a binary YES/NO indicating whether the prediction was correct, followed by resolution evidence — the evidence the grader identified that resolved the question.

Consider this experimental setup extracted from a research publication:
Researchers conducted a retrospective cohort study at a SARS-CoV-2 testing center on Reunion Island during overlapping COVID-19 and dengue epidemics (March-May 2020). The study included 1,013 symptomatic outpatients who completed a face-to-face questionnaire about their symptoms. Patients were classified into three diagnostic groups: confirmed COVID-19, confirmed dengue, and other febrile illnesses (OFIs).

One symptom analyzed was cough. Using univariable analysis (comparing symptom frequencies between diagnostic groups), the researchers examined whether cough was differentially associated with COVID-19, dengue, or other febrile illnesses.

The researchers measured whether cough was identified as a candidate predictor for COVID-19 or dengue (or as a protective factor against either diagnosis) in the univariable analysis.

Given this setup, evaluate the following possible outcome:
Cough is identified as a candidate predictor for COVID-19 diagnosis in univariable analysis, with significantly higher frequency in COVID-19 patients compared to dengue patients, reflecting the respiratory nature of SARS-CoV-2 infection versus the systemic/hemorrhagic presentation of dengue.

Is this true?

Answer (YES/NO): NO